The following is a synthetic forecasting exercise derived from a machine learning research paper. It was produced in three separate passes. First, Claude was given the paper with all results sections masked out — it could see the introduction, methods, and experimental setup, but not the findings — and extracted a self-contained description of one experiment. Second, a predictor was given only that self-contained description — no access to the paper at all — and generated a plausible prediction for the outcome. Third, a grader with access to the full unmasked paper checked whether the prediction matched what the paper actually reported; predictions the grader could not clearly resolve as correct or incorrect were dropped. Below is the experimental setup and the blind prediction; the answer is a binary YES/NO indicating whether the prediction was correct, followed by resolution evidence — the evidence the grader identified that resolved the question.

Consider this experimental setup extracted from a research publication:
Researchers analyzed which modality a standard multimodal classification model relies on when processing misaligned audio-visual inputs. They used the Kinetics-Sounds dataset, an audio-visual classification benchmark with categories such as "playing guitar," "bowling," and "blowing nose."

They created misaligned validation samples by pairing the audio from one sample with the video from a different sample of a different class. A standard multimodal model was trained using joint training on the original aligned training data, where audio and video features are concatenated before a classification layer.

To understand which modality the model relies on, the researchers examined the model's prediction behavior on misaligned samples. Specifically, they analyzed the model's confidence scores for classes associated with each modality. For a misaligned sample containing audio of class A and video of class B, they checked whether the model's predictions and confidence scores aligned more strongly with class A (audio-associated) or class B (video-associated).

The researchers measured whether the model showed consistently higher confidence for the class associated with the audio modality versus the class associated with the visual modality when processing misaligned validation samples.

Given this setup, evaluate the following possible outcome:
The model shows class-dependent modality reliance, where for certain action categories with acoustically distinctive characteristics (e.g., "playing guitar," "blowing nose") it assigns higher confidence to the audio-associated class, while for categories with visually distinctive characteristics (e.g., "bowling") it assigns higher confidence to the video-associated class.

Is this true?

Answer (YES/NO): NO